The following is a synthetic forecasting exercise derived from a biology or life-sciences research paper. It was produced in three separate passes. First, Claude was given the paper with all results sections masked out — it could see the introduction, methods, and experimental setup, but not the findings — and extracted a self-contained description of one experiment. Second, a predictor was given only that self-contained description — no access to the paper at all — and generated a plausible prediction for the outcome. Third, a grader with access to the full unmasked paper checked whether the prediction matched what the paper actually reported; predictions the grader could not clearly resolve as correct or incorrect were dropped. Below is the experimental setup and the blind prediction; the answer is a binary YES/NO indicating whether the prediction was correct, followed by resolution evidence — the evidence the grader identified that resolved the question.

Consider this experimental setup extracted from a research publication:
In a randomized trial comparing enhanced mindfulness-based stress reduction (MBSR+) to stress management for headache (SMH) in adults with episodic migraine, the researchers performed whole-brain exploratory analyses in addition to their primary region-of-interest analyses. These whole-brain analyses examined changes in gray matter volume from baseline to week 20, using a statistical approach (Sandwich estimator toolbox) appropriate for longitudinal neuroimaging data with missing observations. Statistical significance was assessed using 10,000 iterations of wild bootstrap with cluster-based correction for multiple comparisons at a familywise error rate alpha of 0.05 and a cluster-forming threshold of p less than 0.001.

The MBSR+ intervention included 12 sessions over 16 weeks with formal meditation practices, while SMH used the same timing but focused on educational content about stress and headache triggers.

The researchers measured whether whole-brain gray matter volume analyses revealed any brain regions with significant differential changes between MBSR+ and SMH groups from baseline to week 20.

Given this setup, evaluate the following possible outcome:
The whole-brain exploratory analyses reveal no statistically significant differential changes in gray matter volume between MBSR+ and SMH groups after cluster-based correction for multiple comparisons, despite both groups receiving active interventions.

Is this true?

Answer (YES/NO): YES